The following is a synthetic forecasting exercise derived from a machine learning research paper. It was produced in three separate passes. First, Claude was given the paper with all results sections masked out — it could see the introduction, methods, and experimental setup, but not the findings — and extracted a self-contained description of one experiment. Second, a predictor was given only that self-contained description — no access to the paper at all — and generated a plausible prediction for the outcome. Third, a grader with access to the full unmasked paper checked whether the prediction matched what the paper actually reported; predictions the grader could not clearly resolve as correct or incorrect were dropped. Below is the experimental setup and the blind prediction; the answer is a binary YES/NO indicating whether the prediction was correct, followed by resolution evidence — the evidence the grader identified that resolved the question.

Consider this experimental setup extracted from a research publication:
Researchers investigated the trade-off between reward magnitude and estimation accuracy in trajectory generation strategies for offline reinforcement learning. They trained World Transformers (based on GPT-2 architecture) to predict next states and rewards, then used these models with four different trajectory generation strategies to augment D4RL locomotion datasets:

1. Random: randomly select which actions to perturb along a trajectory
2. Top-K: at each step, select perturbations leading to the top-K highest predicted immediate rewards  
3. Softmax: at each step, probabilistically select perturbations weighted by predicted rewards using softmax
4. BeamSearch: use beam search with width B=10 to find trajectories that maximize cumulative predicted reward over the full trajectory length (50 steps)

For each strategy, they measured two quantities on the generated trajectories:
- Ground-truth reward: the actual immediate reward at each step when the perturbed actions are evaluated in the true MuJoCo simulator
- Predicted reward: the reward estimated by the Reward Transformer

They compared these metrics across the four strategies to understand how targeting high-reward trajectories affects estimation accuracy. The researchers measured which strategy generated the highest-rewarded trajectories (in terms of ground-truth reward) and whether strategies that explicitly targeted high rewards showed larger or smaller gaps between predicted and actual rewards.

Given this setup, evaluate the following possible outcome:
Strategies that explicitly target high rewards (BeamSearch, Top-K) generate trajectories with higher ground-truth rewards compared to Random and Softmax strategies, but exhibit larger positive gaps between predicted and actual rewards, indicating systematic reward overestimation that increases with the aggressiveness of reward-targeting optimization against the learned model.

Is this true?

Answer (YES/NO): NO